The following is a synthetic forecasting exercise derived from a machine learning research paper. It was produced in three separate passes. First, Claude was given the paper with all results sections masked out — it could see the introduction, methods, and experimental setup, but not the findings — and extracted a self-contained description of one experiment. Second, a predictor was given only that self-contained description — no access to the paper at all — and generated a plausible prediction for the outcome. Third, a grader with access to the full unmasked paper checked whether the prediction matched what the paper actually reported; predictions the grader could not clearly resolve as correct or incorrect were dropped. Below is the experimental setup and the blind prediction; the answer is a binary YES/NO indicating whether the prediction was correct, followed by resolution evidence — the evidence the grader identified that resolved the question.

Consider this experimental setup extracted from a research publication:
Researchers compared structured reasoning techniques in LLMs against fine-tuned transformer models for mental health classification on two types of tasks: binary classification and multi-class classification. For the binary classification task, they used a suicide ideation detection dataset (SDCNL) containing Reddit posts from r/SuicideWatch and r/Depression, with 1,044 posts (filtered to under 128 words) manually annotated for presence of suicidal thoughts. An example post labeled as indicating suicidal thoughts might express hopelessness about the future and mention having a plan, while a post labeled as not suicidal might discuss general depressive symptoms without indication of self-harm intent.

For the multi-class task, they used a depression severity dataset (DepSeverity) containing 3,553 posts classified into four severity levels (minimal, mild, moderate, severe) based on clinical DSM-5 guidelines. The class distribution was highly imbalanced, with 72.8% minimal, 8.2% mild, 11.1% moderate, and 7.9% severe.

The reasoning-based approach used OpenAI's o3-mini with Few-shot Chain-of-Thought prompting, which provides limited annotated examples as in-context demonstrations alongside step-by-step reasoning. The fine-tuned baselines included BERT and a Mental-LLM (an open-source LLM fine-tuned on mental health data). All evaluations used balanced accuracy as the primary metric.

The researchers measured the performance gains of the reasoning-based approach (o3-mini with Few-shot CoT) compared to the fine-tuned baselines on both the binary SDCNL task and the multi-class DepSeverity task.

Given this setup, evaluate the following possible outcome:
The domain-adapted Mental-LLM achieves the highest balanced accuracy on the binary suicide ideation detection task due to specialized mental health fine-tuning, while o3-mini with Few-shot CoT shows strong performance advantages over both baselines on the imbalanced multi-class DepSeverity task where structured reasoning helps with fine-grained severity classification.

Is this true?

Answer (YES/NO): NO